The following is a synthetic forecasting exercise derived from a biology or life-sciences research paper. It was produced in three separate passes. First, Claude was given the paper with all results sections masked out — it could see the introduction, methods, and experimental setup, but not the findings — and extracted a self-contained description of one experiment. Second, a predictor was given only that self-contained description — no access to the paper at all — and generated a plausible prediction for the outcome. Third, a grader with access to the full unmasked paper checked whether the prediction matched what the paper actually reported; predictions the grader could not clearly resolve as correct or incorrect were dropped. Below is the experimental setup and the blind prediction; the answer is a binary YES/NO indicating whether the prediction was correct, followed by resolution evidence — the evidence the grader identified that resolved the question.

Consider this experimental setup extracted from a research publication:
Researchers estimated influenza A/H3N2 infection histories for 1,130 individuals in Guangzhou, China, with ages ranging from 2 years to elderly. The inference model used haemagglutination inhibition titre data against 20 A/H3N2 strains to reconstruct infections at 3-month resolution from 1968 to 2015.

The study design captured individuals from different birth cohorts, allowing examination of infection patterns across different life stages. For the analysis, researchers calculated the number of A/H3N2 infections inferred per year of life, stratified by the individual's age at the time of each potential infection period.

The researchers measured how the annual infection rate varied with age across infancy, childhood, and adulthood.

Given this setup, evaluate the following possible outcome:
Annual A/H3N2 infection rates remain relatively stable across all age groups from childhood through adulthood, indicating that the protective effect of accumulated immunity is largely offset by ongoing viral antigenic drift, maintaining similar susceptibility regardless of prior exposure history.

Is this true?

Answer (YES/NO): NO